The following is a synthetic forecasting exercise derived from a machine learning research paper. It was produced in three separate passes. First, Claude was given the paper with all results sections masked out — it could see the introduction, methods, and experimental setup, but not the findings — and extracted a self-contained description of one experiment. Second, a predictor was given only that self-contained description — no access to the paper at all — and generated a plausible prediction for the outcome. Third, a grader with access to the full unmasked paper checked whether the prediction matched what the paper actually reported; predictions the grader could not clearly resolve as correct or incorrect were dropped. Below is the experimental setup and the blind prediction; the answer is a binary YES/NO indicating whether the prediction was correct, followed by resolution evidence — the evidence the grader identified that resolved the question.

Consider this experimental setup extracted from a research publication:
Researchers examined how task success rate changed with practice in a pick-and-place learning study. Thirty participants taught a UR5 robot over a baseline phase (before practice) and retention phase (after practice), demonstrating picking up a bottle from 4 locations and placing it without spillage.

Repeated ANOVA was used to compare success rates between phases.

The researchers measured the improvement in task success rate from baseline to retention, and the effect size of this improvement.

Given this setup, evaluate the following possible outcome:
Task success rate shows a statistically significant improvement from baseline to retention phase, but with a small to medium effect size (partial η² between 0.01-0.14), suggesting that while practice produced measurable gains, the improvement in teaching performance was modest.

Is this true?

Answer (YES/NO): NO